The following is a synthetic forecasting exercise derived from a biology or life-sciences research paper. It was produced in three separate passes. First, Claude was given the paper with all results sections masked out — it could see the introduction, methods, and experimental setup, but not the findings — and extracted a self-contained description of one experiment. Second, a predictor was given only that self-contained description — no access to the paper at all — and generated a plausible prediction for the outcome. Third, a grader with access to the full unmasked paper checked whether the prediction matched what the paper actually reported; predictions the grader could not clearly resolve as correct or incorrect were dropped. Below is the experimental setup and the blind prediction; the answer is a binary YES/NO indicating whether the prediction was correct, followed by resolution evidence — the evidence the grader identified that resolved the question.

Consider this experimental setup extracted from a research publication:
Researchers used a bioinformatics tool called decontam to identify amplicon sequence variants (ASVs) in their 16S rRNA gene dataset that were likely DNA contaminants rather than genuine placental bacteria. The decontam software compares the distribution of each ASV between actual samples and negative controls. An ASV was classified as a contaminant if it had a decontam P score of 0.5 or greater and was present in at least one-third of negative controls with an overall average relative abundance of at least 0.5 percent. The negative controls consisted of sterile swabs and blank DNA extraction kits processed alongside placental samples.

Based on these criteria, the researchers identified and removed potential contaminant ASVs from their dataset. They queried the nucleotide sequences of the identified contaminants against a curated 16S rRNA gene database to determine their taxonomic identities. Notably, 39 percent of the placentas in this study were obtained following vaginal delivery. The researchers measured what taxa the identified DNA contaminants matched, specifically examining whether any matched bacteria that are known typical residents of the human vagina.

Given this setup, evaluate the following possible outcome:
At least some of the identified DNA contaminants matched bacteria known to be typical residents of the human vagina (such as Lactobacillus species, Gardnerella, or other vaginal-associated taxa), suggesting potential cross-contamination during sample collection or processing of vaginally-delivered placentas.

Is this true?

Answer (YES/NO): YES